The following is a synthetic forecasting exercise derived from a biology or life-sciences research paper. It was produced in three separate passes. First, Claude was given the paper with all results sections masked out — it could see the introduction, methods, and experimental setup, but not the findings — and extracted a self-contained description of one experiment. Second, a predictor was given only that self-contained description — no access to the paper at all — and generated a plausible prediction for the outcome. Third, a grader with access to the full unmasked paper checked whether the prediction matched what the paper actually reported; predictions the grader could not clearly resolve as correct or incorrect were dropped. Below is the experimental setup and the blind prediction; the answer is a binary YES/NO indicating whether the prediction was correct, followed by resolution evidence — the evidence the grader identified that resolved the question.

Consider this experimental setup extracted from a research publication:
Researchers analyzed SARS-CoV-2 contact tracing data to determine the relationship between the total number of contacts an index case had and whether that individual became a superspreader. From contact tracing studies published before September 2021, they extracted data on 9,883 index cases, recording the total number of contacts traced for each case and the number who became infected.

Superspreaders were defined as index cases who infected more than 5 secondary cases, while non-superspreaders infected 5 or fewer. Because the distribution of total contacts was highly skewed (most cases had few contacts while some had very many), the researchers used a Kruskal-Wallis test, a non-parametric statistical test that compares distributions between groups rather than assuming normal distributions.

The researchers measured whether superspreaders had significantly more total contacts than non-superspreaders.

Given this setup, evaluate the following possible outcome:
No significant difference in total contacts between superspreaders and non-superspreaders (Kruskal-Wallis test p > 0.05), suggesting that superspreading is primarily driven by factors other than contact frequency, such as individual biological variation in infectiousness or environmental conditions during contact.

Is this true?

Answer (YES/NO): NO